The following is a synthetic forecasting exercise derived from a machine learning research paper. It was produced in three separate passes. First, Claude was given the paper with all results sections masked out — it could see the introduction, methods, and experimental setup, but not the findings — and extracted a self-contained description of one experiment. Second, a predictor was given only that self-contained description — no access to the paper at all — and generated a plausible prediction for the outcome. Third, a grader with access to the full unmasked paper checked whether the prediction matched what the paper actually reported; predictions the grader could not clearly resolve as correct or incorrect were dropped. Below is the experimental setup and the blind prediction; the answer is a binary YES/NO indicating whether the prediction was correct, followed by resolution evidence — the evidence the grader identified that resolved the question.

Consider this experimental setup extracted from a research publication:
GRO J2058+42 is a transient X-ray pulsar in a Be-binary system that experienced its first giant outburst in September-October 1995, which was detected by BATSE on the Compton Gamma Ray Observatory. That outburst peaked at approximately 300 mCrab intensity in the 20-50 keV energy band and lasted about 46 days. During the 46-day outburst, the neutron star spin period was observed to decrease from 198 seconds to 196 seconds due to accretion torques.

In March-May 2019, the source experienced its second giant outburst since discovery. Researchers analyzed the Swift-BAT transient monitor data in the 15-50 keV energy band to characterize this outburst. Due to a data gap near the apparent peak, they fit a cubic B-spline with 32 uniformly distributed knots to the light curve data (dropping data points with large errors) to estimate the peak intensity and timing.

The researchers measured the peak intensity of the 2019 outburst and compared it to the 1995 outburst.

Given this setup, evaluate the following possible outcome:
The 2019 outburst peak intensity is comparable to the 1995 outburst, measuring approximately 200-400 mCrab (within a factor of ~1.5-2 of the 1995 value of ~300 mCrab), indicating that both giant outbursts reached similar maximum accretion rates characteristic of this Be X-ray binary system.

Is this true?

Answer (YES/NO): YES